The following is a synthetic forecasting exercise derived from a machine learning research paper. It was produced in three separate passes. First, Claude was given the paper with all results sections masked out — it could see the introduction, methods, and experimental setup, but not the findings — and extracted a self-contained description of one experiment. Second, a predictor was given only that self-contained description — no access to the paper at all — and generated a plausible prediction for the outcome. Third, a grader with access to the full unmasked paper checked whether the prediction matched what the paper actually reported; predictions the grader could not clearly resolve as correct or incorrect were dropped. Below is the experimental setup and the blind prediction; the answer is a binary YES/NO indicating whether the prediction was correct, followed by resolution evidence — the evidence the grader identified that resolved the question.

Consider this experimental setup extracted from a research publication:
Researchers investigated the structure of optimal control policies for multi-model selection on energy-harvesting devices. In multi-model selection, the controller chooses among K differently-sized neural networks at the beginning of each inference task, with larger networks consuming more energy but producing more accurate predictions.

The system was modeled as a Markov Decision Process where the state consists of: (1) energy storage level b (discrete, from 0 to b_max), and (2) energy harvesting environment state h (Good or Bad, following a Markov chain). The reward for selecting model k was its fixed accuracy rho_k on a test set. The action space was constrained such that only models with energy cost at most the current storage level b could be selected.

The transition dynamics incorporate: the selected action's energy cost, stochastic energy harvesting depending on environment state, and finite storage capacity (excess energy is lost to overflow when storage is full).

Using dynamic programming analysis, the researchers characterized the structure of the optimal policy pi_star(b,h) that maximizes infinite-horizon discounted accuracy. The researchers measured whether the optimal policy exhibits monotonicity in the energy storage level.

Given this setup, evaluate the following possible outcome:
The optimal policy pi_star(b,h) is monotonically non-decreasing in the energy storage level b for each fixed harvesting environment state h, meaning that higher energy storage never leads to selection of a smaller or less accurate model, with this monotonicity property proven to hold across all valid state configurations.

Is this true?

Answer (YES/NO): YES